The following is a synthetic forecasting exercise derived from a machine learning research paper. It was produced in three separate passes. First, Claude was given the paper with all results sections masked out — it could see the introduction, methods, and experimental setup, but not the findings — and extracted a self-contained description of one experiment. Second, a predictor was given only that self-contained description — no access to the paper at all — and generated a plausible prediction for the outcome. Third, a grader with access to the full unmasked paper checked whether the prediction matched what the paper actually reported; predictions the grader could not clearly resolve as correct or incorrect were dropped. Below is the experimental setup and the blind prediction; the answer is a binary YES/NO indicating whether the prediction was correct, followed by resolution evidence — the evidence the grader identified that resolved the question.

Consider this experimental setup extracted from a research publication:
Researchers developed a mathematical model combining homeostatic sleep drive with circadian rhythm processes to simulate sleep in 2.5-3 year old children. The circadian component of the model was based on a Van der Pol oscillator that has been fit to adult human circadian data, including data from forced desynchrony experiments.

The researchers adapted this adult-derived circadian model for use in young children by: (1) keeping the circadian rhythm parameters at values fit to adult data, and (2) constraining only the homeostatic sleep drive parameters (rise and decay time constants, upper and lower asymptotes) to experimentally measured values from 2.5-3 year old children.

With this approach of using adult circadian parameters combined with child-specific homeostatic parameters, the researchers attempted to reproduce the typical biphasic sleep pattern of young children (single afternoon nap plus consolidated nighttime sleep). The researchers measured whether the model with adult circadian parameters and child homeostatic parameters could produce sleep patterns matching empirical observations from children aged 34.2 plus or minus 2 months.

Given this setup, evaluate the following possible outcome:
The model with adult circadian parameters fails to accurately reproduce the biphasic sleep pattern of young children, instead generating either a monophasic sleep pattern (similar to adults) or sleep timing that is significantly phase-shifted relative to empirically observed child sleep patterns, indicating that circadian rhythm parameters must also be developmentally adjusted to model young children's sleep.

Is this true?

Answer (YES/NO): NO